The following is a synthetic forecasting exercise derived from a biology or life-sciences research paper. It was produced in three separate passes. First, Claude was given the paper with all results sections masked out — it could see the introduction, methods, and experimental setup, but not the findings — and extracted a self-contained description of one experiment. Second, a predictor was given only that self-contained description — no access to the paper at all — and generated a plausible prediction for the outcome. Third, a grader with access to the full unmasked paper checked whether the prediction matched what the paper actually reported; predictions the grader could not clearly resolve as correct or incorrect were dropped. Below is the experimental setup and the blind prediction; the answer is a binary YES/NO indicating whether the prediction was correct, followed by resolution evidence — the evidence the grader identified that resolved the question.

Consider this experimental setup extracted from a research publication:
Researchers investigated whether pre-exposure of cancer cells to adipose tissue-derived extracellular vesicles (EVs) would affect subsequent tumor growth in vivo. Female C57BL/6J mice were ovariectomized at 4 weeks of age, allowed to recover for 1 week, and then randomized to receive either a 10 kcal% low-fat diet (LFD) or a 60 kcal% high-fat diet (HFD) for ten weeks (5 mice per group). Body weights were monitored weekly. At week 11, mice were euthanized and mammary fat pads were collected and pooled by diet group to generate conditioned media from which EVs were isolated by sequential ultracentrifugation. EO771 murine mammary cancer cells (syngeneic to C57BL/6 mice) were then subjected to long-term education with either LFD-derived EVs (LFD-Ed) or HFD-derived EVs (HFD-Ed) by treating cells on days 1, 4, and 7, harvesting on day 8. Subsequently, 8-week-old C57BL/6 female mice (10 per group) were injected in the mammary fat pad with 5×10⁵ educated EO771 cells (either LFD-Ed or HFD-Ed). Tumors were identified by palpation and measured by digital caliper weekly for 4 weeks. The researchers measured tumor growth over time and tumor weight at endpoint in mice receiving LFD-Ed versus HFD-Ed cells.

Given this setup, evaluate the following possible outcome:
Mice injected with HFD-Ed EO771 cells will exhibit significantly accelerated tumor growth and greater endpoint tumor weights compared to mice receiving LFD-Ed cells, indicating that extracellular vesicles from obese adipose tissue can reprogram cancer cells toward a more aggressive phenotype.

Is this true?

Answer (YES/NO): NO